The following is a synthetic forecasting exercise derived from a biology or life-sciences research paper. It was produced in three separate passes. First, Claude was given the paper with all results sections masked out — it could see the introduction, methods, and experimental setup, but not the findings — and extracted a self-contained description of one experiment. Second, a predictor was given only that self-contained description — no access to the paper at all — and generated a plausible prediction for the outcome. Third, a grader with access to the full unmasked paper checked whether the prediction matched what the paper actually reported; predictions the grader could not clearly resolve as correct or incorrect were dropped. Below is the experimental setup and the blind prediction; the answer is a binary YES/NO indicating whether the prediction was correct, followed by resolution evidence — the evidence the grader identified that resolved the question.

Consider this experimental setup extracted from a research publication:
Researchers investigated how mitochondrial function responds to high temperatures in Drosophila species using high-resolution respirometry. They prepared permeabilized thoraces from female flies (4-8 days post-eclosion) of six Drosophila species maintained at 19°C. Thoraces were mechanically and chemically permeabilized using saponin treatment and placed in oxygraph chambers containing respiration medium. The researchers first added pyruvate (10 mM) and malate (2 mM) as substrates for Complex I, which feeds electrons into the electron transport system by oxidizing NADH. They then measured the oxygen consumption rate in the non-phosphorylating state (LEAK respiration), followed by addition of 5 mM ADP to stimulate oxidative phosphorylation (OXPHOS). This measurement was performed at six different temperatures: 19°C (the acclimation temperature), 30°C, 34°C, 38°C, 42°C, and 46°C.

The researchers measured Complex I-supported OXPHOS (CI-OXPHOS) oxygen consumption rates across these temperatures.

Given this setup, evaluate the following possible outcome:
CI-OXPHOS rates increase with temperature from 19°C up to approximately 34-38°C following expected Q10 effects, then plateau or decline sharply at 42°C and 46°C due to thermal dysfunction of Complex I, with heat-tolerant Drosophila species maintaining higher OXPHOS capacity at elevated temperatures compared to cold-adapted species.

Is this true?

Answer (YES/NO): NO